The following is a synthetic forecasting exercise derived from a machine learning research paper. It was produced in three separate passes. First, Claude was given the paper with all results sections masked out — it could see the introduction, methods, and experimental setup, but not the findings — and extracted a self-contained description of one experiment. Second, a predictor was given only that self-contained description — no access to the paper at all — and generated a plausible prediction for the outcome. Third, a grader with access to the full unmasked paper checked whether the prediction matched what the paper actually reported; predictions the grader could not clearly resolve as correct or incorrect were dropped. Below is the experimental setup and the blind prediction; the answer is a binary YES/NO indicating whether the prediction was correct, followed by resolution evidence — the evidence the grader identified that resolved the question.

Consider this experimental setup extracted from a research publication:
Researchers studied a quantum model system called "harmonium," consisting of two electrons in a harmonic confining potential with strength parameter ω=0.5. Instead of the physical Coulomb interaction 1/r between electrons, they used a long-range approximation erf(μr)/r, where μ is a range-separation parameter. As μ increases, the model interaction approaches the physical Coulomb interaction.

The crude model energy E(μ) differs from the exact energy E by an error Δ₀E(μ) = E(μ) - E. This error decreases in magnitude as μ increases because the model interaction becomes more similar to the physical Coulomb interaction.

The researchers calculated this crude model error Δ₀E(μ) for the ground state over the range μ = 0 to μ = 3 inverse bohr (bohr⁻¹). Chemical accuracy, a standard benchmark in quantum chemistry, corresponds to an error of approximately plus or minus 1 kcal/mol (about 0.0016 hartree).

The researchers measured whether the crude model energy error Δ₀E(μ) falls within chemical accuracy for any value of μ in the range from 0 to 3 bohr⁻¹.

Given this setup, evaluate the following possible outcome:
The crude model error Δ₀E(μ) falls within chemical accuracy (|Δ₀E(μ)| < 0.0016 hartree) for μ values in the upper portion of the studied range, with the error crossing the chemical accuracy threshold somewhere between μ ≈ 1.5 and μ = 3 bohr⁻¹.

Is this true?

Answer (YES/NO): NO